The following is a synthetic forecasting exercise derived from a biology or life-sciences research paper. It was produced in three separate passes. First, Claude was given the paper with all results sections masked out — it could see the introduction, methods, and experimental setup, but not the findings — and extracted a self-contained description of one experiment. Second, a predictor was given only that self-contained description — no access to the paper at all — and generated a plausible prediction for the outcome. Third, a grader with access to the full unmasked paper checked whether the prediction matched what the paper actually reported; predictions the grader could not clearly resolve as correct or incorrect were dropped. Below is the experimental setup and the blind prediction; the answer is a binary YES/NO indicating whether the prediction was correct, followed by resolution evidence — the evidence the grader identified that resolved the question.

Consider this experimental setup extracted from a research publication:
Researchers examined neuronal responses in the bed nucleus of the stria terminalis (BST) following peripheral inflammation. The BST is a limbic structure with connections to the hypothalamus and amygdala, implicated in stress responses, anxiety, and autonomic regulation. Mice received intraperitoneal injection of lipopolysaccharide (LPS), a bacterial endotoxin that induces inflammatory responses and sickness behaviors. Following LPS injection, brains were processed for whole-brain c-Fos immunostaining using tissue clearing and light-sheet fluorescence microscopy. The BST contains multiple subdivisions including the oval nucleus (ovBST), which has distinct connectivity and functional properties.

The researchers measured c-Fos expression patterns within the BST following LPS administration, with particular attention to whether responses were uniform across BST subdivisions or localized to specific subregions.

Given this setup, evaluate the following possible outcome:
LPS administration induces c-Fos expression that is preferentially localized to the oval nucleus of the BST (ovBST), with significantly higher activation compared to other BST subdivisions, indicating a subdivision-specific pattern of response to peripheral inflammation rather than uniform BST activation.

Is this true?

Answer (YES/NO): YES